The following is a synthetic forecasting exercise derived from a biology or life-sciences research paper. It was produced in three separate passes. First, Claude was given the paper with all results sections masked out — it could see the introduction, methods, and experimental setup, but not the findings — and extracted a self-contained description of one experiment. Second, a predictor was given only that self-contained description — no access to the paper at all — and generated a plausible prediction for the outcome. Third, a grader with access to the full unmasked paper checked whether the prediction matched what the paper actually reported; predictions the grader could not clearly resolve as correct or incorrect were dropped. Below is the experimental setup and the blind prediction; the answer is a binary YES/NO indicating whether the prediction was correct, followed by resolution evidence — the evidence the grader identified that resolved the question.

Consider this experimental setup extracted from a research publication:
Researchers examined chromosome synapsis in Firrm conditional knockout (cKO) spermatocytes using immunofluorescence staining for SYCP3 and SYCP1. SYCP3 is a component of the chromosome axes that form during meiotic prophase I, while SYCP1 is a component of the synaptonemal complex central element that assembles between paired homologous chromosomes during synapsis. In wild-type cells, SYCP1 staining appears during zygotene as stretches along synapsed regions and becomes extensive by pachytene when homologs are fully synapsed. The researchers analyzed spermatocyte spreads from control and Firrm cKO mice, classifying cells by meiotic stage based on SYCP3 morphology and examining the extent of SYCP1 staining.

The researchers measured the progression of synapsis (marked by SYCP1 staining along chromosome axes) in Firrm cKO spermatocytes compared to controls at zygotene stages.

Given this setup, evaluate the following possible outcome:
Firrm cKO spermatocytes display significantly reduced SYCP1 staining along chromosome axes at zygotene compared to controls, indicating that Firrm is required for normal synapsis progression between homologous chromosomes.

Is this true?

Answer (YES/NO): YES